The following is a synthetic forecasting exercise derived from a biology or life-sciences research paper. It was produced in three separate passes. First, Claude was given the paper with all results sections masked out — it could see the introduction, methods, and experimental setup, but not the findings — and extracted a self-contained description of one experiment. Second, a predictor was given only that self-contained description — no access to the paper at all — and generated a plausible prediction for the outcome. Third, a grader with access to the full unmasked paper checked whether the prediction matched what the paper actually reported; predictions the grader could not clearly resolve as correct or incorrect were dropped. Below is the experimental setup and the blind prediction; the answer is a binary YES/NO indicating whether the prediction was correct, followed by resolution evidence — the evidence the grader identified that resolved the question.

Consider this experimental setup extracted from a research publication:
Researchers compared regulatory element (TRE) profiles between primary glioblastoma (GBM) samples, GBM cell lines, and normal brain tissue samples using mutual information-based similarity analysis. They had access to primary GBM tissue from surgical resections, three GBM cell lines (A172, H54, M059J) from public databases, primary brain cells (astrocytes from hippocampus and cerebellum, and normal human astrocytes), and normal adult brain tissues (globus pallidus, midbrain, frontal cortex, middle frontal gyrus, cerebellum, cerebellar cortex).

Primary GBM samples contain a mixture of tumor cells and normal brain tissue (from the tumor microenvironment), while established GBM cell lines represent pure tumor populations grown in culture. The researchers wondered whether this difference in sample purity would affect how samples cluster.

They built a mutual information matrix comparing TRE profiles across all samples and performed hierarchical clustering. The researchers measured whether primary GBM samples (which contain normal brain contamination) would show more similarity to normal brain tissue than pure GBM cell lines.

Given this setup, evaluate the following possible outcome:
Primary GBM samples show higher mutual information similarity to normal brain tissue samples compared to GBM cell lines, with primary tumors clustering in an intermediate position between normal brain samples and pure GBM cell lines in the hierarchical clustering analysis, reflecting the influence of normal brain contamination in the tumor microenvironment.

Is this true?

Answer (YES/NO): NO